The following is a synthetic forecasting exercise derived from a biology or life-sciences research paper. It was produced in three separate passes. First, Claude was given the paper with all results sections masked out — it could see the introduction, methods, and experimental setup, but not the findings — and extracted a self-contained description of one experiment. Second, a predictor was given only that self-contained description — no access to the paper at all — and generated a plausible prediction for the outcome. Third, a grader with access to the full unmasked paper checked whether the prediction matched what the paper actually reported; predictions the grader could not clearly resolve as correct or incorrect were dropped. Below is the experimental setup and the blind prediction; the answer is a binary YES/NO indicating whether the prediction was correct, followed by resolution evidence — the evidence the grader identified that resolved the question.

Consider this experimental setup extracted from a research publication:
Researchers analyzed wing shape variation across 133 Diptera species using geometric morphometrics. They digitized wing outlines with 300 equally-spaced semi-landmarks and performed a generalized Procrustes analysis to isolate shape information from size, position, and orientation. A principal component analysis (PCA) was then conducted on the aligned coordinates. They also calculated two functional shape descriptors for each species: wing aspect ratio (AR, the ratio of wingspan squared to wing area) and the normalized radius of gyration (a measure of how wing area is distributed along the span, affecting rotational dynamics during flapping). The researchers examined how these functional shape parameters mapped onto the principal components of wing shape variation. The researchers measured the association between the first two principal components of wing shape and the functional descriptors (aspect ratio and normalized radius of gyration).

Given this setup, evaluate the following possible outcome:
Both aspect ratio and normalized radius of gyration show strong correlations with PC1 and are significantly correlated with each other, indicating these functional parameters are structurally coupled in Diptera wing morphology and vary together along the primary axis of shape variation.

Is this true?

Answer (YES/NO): NO